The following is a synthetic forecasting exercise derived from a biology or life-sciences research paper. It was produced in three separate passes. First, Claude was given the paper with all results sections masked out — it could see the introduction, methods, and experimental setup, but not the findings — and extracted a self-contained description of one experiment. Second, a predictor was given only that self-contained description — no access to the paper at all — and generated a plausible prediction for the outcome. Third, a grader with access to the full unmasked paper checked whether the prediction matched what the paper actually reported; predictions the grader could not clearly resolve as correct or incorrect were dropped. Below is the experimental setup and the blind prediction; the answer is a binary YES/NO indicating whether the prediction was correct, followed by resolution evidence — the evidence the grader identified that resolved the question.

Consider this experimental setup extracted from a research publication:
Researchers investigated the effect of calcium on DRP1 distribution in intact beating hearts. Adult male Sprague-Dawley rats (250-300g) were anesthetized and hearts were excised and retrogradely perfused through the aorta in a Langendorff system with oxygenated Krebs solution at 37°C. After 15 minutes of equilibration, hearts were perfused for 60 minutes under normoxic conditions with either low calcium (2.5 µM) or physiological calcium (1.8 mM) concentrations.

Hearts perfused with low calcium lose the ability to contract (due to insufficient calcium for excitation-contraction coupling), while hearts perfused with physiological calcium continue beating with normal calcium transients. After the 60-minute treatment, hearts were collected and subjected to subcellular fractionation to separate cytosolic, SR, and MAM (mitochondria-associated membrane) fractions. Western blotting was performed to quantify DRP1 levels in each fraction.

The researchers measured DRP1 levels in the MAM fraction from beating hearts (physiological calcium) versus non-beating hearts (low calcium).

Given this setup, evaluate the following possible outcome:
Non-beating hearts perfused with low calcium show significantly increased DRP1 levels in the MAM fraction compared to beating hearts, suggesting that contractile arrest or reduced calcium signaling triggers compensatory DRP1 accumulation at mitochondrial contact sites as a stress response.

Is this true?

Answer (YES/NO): NO